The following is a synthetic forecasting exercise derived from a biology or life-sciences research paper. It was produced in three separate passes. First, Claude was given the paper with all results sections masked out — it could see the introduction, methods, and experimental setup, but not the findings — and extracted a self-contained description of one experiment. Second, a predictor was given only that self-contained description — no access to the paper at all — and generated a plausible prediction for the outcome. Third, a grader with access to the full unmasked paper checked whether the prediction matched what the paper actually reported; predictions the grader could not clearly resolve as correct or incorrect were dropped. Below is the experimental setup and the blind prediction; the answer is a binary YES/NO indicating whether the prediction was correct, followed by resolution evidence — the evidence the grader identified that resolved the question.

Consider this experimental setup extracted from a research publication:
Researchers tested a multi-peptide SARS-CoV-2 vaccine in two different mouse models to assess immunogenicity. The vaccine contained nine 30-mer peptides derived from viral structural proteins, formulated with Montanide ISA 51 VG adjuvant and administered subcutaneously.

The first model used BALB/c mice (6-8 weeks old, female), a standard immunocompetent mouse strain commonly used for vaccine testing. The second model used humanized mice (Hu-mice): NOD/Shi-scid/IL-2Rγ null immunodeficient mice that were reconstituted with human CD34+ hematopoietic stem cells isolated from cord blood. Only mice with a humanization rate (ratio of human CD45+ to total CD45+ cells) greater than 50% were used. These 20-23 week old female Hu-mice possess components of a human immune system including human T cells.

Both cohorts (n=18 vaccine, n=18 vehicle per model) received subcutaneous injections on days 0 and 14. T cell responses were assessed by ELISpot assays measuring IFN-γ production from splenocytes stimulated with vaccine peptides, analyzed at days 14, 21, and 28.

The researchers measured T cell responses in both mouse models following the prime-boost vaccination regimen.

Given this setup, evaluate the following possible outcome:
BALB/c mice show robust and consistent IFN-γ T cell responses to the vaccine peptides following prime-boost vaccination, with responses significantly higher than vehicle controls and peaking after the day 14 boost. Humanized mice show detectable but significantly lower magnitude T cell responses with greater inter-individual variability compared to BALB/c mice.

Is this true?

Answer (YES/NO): NO